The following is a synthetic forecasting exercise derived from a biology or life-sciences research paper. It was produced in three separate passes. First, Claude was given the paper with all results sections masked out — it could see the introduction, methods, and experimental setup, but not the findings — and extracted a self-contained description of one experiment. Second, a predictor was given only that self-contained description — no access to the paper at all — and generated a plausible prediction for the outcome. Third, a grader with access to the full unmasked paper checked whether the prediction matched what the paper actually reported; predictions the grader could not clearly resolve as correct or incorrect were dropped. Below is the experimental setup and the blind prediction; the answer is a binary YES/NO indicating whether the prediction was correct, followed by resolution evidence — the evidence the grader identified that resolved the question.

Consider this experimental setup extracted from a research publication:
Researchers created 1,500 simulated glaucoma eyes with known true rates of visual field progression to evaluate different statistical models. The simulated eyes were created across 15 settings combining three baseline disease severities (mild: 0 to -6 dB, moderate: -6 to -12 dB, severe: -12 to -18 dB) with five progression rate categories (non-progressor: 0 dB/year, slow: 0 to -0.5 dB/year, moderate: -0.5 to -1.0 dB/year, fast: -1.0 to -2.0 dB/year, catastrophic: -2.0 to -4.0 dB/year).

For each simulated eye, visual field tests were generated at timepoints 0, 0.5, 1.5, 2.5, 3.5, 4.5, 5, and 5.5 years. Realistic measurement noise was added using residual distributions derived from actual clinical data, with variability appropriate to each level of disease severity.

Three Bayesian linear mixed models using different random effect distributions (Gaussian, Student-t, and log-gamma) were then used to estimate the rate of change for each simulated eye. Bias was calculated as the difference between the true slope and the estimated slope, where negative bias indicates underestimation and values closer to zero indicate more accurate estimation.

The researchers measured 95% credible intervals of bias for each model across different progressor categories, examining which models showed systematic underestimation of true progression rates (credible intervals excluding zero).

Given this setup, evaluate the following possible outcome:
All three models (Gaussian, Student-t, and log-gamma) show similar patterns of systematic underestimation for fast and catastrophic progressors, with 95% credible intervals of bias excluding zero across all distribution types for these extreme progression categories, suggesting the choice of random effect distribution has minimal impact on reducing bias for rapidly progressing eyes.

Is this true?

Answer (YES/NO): NO